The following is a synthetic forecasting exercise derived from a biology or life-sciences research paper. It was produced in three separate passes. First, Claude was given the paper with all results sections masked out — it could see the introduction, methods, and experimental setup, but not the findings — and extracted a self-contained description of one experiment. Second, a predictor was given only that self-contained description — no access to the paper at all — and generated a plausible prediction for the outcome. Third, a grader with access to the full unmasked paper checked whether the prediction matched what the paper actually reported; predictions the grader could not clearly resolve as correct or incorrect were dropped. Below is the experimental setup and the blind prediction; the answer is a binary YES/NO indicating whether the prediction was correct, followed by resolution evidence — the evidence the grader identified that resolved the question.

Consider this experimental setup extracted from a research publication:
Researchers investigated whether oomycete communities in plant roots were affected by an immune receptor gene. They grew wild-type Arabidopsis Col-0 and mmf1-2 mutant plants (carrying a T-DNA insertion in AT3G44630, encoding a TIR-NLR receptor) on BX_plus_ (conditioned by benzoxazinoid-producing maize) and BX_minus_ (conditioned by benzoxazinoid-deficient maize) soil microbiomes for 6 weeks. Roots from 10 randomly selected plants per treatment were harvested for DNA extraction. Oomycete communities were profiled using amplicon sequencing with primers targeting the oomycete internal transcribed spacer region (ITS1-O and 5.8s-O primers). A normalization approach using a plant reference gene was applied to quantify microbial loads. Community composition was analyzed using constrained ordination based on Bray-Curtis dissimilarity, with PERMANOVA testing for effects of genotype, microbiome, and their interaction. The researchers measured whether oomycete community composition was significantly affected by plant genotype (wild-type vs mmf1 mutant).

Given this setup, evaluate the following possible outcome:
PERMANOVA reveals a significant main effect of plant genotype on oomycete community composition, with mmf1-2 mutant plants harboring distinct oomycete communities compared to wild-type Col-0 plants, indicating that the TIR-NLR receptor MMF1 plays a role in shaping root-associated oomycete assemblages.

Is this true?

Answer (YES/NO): NO